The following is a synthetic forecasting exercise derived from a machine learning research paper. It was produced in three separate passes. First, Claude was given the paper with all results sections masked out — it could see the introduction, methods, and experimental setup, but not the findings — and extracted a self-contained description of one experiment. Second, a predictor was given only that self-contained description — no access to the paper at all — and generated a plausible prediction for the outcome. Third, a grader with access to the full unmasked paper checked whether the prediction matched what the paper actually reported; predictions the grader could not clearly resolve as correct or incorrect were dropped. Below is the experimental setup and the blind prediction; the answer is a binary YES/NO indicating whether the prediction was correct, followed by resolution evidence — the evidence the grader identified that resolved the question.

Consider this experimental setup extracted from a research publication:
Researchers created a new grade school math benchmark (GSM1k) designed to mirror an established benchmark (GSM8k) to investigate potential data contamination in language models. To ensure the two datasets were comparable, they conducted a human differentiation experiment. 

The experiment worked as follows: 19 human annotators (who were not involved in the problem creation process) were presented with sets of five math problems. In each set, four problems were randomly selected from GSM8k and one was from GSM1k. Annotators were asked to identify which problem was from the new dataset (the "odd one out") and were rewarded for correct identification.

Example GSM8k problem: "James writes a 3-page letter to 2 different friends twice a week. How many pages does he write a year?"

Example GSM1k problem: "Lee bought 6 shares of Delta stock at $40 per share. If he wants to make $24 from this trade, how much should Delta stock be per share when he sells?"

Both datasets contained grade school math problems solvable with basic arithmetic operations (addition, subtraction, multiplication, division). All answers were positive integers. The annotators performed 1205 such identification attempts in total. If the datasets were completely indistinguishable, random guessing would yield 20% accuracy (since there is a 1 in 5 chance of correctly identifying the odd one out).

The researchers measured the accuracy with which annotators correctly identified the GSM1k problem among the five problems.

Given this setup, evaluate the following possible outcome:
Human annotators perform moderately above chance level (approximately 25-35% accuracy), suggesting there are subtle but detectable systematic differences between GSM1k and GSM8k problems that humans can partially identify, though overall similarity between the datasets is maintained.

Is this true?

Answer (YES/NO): NO